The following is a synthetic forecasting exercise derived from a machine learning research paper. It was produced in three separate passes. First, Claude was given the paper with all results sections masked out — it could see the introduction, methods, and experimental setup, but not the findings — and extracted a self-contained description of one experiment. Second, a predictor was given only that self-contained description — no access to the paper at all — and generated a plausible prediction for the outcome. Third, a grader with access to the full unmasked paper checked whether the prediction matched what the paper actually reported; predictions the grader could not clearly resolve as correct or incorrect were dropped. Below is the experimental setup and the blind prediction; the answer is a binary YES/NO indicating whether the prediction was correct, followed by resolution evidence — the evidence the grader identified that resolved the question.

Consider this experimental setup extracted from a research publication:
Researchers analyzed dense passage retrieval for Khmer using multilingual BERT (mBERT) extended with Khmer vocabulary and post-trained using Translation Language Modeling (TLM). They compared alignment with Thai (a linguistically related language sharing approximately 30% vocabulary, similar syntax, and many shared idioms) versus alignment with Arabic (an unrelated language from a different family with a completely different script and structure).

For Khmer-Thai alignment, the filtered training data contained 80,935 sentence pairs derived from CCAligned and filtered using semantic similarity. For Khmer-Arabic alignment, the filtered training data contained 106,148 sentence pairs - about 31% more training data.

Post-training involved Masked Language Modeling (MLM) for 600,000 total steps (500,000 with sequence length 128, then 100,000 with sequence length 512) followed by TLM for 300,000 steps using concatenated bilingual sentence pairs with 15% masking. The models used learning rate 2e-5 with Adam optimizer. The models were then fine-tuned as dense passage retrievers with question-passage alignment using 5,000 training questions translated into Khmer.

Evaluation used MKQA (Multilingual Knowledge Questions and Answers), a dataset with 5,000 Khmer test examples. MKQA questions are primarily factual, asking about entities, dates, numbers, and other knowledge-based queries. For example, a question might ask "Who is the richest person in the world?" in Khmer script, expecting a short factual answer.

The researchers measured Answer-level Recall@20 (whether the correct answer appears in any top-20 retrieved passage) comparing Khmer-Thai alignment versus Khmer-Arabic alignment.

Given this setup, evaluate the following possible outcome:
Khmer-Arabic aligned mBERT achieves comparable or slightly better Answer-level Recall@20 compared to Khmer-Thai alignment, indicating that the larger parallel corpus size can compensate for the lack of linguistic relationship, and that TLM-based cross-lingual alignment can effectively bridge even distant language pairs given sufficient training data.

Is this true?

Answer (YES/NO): NO